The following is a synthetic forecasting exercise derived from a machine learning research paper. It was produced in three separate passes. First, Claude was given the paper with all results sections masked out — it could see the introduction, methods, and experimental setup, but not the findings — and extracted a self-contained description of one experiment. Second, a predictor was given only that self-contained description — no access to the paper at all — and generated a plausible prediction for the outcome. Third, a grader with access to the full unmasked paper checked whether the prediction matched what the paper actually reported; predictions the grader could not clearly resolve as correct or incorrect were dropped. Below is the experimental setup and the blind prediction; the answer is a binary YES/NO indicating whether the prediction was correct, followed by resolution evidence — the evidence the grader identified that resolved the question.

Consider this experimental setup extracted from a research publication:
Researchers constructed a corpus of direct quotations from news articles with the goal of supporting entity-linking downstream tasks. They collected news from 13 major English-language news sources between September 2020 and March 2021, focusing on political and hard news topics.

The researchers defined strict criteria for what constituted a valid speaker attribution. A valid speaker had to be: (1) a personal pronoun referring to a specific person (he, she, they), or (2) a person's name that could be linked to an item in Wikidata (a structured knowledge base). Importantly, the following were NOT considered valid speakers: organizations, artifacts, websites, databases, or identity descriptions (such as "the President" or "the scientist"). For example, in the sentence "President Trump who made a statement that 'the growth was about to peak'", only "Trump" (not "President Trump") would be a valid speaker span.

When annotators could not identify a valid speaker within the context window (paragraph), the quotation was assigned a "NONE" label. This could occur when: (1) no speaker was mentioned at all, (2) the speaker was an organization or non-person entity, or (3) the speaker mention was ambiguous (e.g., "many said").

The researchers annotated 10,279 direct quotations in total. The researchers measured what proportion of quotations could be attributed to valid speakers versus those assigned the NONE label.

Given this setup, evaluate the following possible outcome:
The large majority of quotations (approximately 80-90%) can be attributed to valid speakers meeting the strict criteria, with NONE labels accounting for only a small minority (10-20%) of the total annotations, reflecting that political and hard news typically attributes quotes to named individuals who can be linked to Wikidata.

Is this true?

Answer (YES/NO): YES